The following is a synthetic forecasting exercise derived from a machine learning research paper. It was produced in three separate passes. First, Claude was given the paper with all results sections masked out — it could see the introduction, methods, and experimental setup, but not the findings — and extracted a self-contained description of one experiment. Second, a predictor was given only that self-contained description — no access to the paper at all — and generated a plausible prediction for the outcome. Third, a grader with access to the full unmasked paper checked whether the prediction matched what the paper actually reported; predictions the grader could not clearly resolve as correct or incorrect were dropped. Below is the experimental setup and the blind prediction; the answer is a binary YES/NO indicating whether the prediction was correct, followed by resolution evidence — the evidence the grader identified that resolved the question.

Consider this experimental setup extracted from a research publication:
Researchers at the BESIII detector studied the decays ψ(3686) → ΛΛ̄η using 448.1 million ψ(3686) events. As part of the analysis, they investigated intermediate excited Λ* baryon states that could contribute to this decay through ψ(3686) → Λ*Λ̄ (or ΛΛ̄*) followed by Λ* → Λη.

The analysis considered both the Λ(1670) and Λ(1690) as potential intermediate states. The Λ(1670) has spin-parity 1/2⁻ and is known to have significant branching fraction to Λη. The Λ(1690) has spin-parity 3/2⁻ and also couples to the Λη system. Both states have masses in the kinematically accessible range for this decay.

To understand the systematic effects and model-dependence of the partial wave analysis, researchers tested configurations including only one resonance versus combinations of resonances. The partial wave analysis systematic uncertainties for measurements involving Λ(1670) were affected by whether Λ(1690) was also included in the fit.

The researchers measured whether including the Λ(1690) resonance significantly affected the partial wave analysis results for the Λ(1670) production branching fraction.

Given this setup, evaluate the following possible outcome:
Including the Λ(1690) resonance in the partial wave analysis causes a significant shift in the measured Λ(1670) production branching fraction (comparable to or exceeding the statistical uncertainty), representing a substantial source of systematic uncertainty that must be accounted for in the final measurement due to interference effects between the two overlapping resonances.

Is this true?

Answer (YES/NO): YES